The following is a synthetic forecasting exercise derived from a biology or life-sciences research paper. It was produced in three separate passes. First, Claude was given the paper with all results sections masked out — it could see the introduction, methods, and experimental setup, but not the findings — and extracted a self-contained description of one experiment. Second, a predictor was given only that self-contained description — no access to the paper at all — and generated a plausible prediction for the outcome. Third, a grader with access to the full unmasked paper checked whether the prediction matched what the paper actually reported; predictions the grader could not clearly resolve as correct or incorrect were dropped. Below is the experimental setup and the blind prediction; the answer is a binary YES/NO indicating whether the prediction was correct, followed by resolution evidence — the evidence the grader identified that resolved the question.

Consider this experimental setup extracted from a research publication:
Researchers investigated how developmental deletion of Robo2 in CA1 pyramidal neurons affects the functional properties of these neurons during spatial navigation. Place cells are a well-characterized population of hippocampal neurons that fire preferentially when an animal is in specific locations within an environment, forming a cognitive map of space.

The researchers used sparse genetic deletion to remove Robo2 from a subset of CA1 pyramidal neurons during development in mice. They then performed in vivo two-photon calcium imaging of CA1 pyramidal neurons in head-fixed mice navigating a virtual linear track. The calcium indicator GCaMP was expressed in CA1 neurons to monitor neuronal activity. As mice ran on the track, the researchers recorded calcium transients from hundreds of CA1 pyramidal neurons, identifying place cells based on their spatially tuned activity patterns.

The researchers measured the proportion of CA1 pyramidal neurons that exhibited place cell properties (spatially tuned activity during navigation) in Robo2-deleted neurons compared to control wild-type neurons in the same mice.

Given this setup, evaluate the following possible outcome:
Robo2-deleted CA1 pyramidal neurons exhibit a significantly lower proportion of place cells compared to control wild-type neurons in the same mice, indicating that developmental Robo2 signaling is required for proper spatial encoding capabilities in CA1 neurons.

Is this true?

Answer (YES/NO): YES